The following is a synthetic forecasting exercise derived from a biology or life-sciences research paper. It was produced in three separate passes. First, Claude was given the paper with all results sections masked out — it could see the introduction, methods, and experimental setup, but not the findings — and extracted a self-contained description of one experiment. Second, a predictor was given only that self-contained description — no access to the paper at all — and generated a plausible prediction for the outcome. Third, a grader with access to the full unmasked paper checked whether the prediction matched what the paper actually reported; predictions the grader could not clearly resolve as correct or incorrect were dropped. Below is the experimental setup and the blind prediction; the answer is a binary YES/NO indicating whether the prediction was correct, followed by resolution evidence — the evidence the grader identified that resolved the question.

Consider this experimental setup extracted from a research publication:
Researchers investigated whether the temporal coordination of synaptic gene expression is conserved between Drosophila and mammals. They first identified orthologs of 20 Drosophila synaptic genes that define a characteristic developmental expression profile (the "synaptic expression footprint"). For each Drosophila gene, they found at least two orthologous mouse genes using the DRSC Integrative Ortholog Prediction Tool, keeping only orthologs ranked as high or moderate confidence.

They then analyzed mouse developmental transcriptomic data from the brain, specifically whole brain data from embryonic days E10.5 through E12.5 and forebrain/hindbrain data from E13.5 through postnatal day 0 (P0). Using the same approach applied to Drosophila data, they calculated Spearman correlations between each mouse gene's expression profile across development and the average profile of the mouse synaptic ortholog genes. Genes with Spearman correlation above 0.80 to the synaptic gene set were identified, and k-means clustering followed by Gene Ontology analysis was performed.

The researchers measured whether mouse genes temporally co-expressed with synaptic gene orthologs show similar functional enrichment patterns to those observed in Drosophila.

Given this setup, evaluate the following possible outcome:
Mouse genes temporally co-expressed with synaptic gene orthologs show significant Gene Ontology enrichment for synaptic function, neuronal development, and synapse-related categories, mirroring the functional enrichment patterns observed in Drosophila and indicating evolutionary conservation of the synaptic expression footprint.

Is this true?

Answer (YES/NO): YES